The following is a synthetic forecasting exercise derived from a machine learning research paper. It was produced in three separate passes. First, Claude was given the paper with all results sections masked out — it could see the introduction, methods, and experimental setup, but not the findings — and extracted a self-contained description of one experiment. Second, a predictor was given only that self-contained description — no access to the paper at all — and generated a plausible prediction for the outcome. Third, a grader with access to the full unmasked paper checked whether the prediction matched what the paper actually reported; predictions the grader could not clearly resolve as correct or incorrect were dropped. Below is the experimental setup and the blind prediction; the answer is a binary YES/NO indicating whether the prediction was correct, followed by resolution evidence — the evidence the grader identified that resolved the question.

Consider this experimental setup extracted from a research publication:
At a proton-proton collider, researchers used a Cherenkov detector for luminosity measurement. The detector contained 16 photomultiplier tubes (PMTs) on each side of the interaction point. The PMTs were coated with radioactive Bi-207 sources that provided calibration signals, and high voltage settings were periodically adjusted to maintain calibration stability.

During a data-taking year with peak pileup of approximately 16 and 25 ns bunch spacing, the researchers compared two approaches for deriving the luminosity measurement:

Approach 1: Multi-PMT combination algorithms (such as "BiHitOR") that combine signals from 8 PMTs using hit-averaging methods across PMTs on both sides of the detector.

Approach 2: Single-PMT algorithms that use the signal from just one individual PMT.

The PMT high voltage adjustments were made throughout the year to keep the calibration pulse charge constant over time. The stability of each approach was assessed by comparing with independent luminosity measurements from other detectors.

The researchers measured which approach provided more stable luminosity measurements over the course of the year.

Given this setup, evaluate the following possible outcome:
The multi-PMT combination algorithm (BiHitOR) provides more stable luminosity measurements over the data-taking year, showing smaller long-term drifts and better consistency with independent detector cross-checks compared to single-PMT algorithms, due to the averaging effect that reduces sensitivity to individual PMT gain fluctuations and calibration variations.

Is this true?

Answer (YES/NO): NO